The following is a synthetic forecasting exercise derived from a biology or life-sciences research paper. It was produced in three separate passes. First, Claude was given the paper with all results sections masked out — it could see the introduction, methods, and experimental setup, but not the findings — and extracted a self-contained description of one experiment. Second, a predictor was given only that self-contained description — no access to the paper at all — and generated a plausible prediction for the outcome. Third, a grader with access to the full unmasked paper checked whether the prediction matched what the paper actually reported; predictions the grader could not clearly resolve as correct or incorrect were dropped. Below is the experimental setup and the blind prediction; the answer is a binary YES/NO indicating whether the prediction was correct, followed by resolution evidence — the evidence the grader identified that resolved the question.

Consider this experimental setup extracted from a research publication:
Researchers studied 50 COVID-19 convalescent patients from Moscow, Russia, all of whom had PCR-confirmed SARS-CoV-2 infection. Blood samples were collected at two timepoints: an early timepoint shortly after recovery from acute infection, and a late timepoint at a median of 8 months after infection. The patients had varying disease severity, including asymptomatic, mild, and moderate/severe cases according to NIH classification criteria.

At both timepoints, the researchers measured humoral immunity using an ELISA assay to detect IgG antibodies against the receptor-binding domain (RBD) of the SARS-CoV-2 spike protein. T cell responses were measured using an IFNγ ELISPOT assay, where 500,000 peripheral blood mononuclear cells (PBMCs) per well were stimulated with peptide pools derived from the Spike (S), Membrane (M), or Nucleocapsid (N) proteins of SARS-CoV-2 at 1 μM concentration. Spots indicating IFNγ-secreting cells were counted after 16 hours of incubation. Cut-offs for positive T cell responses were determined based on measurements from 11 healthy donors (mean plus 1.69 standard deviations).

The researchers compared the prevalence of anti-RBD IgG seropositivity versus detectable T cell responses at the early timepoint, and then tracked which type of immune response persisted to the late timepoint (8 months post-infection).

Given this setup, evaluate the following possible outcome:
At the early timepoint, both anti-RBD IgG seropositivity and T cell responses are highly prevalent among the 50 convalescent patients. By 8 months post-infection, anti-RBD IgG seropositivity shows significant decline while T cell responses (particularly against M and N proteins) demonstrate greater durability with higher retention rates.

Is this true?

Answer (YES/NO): NO